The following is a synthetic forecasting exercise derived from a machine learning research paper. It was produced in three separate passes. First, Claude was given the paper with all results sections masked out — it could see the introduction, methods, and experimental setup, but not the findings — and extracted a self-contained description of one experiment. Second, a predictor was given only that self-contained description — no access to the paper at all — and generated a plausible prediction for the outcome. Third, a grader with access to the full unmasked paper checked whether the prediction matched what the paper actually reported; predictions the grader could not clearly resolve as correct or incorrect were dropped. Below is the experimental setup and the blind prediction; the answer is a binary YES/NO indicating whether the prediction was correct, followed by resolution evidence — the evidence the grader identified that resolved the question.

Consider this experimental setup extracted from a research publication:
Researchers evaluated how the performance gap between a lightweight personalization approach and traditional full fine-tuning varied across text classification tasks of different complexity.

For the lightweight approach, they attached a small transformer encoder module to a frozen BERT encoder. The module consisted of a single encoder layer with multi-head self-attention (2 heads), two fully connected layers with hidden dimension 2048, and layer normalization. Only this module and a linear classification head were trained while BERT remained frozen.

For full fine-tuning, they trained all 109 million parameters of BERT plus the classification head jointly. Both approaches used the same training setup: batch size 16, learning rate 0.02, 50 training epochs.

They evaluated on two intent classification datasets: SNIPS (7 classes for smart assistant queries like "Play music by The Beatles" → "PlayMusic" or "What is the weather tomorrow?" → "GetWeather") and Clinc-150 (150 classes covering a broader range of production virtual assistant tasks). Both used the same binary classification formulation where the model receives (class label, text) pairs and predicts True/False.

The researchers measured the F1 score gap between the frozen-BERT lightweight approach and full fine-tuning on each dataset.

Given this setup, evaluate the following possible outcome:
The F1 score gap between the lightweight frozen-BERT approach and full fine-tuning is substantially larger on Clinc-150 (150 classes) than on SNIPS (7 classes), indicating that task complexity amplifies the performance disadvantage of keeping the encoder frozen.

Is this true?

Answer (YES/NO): YES